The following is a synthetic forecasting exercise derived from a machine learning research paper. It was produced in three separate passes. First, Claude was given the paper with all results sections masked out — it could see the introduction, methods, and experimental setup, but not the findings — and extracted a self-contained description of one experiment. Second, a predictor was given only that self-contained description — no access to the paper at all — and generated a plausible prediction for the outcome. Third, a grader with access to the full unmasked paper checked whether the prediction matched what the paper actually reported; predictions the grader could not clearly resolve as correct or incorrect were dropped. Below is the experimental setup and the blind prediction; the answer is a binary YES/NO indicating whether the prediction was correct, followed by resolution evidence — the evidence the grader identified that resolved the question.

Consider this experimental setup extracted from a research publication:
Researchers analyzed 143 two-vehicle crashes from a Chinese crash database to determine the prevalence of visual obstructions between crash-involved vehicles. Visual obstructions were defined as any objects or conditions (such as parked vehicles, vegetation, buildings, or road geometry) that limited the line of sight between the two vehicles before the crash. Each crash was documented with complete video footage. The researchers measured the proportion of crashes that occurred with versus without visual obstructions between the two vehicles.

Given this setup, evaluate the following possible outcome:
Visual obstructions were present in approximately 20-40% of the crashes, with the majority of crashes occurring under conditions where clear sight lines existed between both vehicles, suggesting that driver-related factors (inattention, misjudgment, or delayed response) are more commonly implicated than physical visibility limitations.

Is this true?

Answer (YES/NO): YES